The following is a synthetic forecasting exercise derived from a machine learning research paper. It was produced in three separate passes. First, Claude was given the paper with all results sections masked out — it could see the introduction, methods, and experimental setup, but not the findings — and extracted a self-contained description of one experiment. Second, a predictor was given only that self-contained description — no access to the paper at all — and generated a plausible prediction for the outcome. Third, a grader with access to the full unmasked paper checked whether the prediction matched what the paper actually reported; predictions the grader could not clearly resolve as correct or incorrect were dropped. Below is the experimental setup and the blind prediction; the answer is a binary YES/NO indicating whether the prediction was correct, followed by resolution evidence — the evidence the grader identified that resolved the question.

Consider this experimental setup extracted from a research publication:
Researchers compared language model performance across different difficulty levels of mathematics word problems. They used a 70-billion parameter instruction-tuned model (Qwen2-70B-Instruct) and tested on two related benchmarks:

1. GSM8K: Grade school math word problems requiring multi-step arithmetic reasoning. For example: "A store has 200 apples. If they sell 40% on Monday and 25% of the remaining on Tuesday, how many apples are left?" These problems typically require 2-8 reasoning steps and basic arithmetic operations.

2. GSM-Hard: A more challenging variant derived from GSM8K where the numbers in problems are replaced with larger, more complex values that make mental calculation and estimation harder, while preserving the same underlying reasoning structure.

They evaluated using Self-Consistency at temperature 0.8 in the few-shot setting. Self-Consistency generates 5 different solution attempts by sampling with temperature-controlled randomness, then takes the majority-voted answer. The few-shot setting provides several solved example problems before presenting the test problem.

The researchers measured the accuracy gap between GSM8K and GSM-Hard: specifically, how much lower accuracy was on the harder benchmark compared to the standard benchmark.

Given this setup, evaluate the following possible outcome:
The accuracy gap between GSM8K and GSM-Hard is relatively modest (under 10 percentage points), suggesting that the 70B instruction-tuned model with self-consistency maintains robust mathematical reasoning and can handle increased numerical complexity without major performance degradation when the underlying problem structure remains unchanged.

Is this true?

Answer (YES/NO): NO